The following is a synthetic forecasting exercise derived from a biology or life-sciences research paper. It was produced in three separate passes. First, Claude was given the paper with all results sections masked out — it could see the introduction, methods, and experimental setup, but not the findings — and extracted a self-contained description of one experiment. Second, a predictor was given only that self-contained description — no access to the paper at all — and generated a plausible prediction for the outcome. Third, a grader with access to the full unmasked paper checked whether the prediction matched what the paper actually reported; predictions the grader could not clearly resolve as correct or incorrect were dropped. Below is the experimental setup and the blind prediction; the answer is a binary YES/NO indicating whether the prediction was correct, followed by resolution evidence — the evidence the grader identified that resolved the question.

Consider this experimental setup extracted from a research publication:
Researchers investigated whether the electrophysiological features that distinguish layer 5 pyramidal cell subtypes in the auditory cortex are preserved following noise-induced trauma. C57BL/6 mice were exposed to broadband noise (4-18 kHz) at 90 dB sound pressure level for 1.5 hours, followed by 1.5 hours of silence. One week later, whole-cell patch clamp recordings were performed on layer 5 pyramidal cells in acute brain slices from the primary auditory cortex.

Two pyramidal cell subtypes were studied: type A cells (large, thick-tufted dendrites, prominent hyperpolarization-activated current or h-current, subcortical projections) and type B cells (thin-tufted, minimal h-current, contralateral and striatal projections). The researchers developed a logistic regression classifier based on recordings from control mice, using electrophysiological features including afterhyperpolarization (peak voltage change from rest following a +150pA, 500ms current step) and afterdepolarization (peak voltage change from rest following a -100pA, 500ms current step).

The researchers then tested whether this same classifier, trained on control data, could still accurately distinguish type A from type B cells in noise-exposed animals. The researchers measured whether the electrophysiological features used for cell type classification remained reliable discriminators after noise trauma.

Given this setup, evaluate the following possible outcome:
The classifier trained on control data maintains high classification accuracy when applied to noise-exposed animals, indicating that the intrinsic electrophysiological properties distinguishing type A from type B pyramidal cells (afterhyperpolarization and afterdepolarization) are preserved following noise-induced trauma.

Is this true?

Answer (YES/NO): YES